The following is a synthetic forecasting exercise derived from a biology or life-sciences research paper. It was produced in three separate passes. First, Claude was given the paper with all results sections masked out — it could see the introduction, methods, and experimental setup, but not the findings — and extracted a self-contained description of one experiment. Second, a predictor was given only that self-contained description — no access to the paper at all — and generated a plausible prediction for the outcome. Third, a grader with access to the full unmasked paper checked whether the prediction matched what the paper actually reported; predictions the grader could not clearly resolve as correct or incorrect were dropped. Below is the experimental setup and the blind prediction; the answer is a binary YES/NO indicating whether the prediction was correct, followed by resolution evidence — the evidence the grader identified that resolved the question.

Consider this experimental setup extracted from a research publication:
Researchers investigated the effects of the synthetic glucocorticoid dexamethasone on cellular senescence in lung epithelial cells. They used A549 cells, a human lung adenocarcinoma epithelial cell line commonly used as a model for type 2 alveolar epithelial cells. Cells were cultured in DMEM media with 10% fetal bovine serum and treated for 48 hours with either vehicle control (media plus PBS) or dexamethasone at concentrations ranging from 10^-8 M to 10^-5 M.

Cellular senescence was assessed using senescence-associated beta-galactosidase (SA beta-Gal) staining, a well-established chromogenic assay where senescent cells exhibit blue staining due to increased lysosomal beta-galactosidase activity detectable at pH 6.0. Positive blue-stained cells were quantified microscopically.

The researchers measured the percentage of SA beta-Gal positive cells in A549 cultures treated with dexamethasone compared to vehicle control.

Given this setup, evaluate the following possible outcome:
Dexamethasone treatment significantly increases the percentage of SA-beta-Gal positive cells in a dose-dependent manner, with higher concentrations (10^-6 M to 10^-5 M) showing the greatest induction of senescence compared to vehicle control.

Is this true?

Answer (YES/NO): YES